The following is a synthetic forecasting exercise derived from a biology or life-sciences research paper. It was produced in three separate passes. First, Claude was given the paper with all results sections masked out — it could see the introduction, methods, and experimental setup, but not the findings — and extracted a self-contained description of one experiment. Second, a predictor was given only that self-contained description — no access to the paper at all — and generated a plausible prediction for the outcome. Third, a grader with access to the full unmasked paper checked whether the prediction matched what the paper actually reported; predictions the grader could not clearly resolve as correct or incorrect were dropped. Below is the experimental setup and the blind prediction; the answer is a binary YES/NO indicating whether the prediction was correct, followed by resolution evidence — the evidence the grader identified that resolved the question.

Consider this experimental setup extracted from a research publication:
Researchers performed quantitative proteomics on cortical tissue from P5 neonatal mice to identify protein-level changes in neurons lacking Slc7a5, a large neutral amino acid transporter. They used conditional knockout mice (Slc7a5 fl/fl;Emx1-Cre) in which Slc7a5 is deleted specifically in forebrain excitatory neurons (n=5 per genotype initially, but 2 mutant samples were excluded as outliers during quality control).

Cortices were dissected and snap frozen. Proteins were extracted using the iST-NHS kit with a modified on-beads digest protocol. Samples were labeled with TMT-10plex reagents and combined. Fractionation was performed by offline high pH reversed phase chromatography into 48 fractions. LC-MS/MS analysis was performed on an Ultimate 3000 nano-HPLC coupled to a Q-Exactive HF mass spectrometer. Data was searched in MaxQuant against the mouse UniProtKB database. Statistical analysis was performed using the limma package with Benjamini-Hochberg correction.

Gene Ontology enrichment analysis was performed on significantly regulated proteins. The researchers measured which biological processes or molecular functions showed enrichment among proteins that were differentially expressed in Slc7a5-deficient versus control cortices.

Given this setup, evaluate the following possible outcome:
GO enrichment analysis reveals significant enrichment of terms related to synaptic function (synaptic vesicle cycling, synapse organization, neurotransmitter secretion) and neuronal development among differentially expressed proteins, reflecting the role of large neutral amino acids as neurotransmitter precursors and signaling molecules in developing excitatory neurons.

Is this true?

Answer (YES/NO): NO